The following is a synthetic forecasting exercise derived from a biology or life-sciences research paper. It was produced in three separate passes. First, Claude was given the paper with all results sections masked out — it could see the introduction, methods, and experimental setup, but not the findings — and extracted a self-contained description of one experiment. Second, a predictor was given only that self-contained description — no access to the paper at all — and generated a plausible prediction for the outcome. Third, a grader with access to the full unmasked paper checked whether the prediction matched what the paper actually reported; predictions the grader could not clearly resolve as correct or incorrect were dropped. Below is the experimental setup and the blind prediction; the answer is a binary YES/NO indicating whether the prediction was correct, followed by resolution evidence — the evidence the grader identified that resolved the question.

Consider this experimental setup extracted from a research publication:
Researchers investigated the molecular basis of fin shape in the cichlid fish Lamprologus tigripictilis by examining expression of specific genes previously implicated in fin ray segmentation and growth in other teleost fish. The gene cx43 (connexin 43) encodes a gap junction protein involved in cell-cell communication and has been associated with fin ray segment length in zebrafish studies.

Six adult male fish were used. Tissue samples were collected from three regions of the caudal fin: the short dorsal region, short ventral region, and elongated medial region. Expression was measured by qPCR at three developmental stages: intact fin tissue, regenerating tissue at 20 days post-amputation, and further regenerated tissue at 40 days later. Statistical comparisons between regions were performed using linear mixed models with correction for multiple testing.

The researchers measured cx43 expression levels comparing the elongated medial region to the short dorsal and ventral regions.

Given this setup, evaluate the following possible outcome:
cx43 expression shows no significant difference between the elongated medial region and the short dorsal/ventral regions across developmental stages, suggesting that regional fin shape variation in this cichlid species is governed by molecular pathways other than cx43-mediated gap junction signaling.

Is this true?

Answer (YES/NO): NO